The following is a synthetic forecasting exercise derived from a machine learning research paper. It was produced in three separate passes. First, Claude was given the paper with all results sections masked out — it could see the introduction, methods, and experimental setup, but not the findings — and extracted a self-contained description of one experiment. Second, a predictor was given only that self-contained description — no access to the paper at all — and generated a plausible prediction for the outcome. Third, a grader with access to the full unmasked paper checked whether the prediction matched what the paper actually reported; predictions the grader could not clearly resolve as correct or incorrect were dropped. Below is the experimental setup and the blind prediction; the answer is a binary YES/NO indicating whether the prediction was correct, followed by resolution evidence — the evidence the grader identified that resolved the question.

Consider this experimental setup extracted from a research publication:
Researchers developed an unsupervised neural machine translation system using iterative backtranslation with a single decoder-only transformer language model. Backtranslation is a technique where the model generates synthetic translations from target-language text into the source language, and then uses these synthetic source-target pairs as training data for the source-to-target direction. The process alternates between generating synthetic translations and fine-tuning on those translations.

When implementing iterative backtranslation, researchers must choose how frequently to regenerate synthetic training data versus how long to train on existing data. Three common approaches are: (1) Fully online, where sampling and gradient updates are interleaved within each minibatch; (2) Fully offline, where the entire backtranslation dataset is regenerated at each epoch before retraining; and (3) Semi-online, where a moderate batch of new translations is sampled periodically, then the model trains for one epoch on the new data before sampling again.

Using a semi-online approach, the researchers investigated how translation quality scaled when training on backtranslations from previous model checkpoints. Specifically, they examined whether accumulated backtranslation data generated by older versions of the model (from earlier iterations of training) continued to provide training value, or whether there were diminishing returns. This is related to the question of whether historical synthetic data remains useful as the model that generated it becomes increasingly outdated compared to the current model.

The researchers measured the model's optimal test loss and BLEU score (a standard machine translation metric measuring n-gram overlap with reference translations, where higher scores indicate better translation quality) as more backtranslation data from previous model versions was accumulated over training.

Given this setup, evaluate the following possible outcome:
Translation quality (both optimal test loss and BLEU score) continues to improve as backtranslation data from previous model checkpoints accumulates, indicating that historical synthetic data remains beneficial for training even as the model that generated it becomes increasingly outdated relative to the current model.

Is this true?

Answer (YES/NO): NO